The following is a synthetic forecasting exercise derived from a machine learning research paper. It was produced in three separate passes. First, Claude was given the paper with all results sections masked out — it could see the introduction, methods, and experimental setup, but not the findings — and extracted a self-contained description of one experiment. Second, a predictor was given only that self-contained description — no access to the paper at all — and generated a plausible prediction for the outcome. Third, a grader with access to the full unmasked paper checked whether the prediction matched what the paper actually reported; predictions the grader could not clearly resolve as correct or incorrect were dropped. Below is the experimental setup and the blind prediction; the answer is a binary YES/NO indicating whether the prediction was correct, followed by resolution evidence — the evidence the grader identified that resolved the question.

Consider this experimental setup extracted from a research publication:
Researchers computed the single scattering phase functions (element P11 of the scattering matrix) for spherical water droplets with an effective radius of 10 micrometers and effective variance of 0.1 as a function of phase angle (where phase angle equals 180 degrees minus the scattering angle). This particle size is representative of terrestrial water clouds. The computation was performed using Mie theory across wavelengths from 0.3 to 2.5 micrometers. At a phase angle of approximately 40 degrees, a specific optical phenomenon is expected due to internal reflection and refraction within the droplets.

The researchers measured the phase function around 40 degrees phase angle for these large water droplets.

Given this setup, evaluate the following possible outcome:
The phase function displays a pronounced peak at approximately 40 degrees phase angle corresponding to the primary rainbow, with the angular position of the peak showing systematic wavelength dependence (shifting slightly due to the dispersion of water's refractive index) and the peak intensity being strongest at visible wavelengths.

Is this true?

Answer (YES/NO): NO